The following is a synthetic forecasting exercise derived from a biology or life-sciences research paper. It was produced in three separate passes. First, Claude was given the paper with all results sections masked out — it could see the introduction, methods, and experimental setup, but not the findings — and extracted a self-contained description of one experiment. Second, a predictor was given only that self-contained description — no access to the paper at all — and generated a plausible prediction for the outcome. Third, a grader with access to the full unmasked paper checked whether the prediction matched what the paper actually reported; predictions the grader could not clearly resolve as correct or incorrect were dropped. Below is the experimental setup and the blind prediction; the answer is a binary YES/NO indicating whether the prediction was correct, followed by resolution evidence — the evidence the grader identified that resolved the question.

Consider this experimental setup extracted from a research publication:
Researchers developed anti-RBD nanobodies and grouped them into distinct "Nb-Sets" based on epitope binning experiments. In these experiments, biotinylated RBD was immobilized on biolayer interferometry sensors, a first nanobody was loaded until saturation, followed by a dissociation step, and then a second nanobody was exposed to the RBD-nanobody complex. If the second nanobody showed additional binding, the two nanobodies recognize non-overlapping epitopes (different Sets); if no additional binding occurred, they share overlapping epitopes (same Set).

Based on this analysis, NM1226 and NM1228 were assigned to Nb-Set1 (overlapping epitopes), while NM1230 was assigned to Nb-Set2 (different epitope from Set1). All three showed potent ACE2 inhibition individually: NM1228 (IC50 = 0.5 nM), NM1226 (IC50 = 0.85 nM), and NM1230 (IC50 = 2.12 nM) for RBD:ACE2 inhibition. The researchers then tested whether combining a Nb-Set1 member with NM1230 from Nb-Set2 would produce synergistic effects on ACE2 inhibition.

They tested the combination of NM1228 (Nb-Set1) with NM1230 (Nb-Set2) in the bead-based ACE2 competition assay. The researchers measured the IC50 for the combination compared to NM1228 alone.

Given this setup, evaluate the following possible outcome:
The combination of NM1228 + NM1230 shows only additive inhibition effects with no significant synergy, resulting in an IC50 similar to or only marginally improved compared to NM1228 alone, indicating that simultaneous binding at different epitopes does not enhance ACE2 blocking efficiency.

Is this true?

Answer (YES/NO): YES